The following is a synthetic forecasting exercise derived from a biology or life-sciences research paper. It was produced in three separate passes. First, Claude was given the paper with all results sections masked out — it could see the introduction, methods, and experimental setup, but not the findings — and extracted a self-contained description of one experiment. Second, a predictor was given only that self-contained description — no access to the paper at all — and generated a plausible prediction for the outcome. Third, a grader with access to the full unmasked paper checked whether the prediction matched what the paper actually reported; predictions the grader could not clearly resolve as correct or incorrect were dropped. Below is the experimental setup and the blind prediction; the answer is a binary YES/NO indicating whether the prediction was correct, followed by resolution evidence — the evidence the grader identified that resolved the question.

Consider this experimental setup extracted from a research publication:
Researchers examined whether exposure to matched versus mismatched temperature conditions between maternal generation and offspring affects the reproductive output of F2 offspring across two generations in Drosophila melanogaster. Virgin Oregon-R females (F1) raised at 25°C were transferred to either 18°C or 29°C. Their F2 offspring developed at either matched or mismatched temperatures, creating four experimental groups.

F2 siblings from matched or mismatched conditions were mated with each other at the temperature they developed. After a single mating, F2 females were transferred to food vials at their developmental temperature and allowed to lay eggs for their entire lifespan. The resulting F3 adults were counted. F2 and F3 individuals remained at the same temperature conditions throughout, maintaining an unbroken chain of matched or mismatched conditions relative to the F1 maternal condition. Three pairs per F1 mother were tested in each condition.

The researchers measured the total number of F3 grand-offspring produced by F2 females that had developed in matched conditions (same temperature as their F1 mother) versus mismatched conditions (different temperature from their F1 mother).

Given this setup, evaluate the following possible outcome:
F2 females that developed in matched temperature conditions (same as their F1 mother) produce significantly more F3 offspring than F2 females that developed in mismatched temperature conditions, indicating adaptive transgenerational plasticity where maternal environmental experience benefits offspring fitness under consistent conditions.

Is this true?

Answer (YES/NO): NO